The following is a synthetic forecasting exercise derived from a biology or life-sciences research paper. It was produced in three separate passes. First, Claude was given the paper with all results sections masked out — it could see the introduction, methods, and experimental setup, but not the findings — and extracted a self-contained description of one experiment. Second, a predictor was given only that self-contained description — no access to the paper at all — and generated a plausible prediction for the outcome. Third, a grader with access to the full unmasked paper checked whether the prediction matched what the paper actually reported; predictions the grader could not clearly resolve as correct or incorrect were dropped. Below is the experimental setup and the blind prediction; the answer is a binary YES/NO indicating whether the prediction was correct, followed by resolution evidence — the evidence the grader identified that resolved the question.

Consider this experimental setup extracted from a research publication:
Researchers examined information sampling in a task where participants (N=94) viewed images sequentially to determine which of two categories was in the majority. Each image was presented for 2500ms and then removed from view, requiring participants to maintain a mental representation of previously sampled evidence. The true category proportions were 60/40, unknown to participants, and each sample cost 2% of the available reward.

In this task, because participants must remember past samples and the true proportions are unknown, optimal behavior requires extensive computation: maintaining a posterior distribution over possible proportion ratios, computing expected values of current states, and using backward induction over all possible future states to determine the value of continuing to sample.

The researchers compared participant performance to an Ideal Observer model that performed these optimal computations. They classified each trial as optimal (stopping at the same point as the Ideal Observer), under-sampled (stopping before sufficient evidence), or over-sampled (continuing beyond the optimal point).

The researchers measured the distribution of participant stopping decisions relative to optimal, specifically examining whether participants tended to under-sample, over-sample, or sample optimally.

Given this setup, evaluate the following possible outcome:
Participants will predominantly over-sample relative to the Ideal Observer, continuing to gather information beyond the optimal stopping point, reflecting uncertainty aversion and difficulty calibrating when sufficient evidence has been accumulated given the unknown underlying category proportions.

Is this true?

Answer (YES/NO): NO